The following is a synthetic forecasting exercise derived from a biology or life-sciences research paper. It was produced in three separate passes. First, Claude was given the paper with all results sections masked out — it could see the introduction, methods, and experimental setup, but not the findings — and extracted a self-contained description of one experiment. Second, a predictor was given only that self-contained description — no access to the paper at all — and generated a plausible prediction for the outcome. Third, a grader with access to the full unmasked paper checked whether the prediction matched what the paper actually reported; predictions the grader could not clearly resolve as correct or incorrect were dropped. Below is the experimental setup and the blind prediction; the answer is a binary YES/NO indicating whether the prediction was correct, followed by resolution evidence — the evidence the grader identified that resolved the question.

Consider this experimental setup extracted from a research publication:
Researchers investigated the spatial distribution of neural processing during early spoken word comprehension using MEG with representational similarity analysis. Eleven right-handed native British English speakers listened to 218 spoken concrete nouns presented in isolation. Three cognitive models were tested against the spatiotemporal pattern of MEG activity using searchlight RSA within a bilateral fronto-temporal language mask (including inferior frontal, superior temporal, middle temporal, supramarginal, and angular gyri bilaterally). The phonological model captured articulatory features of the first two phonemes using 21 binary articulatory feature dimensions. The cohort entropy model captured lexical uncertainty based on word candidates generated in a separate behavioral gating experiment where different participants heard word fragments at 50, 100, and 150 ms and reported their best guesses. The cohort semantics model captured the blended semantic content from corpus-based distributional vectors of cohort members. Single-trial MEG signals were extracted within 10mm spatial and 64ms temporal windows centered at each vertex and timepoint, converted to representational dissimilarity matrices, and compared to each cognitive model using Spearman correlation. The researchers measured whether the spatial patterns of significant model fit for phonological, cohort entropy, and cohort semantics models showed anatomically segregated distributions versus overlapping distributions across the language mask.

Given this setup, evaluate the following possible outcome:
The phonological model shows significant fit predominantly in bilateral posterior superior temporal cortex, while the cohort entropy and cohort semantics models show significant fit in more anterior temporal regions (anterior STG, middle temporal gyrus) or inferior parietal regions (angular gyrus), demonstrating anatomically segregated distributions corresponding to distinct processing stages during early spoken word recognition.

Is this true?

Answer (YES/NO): NO